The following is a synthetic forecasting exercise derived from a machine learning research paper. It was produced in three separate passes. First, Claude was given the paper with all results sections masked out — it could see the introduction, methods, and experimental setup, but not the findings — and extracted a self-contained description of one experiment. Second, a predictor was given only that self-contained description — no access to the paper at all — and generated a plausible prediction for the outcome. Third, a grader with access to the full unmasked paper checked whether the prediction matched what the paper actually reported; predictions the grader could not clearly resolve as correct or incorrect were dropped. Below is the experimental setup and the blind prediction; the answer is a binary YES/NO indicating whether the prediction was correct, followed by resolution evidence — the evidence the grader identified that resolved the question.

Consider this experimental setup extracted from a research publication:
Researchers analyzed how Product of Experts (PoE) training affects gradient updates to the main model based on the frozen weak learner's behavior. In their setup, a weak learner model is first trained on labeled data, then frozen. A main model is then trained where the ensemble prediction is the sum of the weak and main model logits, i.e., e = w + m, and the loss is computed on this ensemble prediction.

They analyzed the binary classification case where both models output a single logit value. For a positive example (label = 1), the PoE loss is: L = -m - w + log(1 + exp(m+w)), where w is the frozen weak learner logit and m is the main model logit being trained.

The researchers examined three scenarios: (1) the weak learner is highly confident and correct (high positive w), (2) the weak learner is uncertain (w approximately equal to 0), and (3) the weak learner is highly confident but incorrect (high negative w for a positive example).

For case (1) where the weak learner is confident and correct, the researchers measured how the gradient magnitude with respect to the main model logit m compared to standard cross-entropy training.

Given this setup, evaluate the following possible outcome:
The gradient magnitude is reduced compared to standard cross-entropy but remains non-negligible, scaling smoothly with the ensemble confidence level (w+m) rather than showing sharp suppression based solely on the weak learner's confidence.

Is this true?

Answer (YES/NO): NO